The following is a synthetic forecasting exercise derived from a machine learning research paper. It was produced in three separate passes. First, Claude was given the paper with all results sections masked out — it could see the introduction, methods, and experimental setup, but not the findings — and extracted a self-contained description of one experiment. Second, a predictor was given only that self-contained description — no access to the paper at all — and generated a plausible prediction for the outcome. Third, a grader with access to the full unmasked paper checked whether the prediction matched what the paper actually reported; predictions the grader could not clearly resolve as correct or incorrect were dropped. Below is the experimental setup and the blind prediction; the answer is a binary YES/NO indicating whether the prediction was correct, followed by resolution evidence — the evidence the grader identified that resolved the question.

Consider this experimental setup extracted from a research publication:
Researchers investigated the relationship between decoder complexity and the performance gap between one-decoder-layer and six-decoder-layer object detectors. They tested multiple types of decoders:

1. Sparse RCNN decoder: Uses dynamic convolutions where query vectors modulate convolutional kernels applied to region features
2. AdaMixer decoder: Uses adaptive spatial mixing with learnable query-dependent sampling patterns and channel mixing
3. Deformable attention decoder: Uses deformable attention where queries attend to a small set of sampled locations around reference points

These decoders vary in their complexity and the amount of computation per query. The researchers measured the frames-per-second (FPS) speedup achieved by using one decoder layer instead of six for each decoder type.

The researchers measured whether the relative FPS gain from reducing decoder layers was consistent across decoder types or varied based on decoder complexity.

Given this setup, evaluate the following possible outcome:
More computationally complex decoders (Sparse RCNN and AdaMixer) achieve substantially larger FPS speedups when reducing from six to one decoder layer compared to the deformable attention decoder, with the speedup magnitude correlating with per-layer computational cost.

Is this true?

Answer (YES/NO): YES